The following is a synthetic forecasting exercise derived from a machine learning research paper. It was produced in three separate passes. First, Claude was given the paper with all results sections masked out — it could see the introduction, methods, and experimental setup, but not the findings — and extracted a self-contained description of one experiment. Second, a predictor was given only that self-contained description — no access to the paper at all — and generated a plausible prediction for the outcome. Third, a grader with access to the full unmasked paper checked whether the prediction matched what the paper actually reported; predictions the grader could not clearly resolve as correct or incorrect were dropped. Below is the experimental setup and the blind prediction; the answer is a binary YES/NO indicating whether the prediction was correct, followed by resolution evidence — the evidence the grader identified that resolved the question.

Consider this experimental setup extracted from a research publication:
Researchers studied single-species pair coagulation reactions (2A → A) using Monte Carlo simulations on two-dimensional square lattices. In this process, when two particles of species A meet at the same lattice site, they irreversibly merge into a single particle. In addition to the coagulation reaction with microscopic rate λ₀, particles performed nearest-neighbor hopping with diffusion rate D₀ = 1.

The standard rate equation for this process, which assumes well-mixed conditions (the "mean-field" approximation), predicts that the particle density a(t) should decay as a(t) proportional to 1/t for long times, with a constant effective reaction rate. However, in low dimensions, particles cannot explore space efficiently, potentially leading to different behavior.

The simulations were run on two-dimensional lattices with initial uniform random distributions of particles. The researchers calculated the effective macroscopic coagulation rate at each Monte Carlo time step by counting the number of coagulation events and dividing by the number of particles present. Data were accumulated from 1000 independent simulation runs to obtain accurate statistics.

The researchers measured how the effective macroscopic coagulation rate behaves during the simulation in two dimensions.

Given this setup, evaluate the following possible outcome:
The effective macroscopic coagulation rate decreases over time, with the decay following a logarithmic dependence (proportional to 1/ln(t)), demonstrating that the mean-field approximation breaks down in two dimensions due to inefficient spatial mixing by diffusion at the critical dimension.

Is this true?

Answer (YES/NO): NO